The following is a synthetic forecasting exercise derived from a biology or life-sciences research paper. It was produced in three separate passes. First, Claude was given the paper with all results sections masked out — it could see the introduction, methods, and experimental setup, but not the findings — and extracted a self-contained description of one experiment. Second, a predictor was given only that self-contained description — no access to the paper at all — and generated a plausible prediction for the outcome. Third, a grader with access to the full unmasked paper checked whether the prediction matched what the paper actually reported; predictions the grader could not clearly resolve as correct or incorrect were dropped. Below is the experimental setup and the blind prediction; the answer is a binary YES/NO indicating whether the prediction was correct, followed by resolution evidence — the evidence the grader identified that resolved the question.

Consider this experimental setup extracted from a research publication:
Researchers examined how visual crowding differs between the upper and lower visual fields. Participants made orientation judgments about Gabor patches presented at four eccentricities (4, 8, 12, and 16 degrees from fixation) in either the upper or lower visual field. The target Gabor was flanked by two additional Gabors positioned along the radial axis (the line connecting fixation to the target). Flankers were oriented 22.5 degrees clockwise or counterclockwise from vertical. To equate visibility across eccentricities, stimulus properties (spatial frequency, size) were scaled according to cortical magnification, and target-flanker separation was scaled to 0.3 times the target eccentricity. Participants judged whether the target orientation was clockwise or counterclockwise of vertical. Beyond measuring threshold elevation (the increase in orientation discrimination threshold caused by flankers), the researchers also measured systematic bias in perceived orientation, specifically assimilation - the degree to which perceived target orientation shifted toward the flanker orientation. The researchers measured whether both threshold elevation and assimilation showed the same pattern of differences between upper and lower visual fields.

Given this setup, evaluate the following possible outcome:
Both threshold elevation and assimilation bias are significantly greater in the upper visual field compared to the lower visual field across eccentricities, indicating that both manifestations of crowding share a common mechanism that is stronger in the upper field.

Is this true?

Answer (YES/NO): YES